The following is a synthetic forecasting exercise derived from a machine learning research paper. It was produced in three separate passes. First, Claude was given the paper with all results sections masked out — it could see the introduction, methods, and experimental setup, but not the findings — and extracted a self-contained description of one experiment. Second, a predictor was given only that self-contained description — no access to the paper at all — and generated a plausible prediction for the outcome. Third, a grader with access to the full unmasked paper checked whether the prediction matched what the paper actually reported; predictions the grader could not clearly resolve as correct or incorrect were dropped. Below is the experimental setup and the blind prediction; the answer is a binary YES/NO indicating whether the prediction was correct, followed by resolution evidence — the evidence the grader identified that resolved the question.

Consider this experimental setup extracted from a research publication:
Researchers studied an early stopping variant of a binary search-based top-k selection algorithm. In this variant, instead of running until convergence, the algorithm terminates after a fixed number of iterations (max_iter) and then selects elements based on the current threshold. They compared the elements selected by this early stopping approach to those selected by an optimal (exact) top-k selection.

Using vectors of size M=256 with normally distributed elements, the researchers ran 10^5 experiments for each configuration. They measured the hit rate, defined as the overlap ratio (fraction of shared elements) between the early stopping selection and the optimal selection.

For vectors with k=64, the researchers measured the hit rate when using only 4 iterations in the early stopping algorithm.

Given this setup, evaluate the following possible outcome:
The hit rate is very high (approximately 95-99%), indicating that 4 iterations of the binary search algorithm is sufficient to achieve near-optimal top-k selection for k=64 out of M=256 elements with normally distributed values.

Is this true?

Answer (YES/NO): NO